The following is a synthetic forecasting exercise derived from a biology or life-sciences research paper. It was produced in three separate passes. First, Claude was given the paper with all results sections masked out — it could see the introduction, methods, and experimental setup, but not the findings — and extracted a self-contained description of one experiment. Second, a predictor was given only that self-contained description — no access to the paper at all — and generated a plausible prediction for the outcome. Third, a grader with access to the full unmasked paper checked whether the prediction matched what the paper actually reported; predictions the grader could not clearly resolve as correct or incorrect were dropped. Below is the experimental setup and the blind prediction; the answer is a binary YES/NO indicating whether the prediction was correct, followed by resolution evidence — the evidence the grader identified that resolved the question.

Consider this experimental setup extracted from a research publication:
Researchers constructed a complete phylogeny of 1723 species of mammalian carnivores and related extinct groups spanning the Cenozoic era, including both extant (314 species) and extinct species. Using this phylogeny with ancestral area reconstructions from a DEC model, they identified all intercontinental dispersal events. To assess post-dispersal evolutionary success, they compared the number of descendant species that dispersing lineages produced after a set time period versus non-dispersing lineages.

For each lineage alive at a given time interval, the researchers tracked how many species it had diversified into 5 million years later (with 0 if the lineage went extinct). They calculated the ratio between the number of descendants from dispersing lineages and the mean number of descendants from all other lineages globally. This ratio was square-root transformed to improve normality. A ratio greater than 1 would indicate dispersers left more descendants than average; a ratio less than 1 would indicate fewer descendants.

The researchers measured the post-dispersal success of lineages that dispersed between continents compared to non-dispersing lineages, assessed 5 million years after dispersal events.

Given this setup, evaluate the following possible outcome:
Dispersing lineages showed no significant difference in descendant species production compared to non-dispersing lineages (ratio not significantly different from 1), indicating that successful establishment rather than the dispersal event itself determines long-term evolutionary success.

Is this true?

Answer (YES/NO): NO